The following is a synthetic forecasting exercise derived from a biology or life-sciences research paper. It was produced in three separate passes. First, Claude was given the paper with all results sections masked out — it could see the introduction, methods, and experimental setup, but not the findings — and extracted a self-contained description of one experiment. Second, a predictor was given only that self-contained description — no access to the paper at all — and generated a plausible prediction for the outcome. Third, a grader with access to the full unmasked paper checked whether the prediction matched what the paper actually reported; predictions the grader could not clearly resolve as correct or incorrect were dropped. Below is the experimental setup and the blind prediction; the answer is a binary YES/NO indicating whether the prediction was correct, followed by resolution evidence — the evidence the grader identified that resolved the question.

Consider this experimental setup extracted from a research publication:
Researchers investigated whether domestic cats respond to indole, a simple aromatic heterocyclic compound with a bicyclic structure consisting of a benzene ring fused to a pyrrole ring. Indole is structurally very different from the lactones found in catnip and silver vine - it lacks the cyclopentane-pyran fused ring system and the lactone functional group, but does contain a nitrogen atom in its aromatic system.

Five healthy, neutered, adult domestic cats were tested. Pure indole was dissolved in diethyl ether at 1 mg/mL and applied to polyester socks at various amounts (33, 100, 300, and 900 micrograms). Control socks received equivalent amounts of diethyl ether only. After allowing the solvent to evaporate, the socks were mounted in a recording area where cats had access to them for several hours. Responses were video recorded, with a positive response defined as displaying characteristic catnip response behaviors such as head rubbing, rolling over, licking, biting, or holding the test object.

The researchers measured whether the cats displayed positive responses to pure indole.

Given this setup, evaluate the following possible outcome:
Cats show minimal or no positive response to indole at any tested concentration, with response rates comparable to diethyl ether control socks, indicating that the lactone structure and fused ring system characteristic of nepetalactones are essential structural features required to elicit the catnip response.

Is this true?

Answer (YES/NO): NO